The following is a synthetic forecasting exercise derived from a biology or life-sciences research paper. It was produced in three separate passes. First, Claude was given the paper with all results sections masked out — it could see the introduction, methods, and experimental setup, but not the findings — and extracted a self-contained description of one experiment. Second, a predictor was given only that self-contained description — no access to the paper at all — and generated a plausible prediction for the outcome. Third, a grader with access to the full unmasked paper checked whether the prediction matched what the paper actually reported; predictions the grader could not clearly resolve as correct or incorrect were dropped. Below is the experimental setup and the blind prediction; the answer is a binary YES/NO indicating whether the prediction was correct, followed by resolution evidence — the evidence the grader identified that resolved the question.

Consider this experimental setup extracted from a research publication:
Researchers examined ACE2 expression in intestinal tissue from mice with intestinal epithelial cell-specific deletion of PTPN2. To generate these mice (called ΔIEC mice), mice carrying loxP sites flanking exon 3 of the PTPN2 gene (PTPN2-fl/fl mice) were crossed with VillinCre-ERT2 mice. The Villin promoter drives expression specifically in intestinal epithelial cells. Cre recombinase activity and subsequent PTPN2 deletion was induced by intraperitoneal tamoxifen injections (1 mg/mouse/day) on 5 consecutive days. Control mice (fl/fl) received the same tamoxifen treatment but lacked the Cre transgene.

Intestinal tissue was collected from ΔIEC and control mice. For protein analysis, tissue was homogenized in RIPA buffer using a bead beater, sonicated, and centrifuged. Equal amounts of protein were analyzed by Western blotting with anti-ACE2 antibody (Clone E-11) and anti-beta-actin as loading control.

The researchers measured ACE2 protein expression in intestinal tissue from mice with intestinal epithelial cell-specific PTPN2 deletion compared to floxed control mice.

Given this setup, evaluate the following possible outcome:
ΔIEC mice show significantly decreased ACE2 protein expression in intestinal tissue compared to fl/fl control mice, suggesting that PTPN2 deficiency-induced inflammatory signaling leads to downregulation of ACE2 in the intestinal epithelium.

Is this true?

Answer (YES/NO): NO